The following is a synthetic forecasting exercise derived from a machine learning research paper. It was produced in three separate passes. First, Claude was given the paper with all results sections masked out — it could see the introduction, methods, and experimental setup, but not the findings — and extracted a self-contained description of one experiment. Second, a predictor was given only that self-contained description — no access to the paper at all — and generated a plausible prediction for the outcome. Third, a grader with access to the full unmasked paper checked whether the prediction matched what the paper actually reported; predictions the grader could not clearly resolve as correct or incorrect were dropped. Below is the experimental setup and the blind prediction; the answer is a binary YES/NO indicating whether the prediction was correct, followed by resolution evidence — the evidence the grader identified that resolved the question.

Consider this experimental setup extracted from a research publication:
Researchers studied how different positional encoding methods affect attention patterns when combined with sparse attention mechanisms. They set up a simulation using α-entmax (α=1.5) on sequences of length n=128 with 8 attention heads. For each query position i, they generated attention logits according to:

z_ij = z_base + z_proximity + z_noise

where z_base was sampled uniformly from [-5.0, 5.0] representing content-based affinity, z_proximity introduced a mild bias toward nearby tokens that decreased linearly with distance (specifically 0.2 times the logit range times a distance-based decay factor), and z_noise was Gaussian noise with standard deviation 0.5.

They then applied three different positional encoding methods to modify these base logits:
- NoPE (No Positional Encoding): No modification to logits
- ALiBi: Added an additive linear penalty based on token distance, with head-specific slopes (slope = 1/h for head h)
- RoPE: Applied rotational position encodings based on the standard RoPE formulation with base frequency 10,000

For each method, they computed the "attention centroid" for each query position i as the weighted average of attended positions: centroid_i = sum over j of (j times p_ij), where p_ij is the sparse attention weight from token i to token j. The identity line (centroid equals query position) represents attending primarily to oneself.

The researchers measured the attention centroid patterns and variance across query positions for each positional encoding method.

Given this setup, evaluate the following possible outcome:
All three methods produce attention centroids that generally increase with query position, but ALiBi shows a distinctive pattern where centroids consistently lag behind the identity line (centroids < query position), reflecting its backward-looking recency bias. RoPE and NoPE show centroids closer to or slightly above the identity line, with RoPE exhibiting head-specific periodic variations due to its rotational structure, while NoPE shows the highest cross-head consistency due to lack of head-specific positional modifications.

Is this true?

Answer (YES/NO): NO